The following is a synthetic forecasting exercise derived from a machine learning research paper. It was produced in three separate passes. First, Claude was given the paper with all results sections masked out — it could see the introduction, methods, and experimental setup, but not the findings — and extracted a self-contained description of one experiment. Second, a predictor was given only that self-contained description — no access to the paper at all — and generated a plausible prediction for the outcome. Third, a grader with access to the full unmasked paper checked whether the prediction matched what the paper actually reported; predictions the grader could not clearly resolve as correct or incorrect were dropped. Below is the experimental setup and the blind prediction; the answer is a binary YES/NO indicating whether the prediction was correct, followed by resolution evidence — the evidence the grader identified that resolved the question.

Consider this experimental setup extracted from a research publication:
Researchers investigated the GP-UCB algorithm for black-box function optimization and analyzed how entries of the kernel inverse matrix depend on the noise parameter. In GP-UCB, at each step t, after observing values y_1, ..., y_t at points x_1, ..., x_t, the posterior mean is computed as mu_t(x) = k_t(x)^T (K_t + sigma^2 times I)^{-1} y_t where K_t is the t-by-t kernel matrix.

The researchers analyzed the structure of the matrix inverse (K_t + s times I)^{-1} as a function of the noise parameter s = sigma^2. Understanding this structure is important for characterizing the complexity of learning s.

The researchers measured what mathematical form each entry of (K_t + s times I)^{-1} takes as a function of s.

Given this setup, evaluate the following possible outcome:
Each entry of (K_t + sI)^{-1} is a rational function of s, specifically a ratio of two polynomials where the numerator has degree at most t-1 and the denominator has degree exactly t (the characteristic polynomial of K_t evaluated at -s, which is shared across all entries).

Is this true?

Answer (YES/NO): NO